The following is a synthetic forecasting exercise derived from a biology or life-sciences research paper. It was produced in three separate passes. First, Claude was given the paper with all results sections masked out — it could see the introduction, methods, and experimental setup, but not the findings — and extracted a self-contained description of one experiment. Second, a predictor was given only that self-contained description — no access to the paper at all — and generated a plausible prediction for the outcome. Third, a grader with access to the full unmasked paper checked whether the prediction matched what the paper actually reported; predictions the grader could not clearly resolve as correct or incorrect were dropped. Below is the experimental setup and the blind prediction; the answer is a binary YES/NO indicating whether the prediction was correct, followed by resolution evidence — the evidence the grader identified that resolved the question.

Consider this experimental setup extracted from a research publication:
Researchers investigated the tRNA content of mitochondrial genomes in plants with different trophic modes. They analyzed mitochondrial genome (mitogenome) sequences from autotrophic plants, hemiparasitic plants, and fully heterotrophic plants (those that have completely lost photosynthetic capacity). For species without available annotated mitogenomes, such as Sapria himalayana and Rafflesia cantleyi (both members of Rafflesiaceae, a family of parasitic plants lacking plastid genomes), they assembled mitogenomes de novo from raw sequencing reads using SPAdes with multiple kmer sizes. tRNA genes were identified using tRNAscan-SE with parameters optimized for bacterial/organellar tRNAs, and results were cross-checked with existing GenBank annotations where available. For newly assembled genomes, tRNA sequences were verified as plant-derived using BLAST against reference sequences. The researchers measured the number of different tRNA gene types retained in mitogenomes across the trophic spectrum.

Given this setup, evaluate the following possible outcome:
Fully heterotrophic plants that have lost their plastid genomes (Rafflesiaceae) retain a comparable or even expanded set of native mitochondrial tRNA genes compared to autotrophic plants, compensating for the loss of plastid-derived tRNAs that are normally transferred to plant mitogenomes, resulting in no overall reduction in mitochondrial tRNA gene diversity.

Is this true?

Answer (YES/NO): NO